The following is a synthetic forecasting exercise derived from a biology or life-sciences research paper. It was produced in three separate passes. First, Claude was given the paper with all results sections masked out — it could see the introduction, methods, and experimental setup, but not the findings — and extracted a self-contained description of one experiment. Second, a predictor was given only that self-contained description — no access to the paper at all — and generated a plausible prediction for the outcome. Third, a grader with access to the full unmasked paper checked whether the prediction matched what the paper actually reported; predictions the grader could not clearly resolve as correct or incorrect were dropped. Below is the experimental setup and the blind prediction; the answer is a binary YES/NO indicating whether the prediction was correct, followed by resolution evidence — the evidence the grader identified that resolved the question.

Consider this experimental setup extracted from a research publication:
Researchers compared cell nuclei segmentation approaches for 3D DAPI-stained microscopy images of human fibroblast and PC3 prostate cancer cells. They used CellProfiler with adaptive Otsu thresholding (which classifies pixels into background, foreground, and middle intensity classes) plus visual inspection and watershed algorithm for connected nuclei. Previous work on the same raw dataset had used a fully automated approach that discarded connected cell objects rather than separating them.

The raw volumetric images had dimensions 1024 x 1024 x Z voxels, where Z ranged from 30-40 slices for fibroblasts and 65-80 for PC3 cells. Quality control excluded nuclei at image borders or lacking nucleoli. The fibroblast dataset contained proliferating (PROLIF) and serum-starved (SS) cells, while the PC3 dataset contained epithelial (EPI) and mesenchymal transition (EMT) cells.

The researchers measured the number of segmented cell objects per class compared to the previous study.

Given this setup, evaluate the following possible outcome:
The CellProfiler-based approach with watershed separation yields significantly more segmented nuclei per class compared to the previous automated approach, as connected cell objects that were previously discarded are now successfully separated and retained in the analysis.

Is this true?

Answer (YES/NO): NO